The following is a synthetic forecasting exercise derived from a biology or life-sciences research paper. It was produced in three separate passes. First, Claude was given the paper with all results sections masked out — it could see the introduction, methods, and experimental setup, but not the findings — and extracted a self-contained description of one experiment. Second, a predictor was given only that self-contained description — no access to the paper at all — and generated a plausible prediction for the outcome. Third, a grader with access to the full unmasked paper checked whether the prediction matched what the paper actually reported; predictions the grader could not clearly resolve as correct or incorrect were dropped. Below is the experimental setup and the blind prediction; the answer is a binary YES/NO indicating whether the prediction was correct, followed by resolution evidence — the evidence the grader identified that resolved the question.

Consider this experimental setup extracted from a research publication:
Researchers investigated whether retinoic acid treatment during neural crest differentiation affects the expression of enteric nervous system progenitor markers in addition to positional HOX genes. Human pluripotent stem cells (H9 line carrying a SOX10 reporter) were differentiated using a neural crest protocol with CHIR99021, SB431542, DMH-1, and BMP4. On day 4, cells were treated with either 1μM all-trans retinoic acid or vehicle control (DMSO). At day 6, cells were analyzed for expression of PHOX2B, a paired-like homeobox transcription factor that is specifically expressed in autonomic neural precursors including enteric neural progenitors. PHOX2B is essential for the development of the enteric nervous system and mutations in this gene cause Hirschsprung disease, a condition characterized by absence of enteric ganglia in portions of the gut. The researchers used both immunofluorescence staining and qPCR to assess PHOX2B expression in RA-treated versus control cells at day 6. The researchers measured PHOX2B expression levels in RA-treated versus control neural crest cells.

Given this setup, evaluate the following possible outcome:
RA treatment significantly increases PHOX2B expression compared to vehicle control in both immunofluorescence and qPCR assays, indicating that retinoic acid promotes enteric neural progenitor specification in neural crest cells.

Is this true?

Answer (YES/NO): YES